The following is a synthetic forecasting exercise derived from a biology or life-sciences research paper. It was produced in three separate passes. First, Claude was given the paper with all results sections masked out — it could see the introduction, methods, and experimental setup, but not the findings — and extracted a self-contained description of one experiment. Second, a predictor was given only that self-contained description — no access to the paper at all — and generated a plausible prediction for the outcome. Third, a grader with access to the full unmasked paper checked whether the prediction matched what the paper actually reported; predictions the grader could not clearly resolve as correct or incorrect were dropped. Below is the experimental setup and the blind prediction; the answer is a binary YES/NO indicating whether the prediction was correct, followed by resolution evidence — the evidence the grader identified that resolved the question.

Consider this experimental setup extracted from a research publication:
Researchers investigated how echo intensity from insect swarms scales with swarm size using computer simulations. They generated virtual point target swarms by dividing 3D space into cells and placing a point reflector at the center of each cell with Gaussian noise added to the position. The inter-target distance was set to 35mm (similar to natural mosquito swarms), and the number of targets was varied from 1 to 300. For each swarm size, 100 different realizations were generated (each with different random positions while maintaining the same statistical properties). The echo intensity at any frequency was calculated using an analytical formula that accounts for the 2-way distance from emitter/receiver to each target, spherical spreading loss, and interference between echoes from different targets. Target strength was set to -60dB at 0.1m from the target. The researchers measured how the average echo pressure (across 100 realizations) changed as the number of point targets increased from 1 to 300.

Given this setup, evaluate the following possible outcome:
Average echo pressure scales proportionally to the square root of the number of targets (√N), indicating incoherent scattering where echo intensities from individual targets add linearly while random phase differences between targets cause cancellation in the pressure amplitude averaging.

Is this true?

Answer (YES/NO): YES